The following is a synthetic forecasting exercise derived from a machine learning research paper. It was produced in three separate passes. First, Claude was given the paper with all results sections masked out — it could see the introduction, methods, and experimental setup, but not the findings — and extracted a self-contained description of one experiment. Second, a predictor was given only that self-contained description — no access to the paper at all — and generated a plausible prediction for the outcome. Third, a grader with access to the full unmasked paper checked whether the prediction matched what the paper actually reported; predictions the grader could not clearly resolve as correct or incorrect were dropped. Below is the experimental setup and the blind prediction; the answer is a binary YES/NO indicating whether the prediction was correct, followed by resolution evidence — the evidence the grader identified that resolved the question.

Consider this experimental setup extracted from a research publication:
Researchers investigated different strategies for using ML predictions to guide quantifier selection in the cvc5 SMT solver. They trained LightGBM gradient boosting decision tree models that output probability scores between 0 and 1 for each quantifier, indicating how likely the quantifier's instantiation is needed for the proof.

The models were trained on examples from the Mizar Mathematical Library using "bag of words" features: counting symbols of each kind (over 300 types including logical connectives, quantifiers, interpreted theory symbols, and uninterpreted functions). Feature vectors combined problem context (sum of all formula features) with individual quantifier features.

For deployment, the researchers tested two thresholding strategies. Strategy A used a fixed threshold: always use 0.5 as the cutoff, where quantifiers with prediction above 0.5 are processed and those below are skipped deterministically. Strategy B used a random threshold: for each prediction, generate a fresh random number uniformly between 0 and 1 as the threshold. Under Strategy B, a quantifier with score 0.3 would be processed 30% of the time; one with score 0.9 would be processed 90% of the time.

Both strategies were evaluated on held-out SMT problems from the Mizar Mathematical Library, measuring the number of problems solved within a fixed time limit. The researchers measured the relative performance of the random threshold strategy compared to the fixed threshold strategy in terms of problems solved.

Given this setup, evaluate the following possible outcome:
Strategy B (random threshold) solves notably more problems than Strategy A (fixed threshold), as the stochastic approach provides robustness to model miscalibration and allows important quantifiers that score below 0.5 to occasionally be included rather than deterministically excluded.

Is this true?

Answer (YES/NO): NO